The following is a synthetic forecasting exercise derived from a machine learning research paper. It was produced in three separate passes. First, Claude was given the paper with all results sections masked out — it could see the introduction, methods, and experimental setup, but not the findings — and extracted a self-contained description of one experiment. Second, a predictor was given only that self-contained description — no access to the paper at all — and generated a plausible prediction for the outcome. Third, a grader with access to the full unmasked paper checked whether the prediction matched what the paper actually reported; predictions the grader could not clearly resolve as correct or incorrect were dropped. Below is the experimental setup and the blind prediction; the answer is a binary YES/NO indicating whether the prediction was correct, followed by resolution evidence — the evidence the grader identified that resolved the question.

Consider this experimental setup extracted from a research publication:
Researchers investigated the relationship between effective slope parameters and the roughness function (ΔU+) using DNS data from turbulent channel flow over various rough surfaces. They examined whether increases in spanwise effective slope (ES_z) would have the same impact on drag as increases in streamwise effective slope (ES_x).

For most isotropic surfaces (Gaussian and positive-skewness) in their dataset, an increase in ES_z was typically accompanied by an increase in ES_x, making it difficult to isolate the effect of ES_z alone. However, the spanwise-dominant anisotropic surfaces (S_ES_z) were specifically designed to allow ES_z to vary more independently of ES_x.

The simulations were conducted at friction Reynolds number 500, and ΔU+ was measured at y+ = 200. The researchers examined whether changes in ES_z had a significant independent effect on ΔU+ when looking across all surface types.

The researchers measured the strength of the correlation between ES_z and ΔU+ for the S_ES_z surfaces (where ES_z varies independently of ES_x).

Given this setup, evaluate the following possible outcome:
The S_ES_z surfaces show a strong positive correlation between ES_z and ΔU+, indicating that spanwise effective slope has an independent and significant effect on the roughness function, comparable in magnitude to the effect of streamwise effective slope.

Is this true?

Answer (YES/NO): NO